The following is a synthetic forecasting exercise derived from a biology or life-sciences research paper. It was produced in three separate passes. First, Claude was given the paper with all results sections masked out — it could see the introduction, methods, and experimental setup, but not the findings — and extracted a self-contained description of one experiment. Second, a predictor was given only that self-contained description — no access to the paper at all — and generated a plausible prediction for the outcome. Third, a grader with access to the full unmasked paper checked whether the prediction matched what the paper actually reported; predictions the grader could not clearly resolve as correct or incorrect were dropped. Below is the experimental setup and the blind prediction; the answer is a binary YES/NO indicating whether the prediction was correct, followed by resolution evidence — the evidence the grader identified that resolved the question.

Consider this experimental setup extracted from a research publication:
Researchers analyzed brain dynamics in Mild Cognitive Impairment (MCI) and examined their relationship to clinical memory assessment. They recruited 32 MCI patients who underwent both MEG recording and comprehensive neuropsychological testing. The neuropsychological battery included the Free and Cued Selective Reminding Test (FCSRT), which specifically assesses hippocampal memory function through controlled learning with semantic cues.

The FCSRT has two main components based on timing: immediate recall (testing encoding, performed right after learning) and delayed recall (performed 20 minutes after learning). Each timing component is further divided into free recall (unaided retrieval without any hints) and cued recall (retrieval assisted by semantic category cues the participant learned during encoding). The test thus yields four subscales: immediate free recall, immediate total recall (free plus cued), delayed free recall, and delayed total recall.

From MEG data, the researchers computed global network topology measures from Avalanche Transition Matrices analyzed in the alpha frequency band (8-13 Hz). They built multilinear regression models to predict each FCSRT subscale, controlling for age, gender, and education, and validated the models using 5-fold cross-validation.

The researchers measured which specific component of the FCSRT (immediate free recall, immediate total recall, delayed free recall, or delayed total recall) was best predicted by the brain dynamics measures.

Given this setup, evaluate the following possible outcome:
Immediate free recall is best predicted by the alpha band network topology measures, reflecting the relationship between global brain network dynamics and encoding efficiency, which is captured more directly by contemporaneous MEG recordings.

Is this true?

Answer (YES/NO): NO